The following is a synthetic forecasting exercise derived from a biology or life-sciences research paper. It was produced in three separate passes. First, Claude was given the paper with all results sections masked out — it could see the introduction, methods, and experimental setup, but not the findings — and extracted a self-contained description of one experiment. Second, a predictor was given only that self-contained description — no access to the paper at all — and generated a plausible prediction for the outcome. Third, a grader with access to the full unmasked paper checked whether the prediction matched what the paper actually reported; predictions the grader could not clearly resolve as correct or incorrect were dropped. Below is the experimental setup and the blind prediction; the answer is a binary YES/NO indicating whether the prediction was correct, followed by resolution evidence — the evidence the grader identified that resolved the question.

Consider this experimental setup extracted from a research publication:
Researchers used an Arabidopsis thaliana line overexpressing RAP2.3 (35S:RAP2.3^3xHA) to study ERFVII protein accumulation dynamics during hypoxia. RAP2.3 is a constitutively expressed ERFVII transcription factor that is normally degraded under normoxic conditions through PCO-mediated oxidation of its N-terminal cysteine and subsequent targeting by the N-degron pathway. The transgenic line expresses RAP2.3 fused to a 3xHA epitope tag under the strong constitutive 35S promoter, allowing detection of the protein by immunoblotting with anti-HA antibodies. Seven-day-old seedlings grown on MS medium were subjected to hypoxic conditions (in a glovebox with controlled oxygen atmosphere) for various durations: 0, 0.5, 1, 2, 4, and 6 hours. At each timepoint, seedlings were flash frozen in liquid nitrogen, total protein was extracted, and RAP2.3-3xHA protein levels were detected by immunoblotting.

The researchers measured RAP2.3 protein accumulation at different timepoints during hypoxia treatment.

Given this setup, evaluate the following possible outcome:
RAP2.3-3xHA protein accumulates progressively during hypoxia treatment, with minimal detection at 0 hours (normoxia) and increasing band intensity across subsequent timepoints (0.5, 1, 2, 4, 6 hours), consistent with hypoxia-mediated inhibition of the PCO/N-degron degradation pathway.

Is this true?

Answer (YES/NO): NO